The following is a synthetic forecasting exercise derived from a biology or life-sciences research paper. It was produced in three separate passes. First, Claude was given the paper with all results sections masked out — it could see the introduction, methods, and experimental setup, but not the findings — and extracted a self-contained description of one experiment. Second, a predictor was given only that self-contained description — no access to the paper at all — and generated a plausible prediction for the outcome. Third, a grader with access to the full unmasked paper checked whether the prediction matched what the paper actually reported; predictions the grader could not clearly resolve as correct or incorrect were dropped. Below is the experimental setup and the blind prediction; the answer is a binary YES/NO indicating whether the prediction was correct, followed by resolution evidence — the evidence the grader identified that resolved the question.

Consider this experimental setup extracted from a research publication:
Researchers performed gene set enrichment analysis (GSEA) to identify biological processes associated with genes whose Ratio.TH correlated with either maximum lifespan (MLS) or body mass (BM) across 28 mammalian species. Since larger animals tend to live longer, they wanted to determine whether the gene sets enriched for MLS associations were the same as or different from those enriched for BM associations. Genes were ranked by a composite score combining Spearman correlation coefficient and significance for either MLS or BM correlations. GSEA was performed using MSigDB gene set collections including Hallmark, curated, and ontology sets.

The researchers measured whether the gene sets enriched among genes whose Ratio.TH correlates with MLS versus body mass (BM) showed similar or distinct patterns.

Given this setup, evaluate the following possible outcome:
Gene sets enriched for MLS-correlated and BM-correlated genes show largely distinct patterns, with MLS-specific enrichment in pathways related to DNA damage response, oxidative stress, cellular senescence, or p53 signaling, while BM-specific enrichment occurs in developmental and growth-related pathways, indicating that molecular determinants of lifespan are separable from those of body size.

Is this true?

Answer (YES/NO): NO